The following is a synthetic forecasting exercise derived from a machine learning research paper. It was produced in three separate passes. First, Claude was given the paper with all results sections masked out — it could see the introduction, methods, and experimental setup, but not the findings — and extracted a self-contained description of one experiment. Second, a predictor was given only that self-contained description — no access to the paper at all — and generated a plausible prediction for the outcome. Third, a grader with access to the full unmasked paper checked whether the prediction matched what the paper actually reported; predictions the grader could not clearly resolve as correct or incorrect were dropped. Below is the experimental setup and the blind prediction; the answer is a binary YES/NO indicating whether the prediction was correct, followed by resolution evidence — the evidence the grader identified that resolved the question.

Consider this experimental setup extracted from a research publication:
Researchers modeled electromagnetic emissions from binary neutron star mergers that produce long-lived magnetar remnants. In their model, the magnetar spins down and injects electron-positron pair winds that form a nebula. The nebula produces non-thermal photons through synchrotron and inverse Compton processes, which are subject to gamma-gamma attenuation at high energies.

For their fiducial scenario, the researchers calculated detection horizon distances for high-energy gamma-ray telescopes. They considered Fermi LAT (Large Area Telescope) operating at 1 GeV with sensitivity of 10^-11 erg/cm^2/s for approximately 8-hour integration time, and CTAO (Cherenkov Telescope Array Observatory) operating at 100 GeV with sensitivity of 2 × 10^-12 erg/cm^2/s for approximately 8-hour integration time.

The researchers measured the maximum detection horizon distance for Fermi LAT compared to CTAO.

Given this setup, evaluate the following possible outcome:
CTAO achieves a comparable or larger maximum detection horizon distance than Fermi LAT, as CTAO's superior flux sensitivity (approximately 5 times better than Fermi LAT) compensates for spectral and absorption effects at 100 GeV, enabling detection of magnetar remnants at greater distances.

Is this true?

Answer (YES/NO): NO